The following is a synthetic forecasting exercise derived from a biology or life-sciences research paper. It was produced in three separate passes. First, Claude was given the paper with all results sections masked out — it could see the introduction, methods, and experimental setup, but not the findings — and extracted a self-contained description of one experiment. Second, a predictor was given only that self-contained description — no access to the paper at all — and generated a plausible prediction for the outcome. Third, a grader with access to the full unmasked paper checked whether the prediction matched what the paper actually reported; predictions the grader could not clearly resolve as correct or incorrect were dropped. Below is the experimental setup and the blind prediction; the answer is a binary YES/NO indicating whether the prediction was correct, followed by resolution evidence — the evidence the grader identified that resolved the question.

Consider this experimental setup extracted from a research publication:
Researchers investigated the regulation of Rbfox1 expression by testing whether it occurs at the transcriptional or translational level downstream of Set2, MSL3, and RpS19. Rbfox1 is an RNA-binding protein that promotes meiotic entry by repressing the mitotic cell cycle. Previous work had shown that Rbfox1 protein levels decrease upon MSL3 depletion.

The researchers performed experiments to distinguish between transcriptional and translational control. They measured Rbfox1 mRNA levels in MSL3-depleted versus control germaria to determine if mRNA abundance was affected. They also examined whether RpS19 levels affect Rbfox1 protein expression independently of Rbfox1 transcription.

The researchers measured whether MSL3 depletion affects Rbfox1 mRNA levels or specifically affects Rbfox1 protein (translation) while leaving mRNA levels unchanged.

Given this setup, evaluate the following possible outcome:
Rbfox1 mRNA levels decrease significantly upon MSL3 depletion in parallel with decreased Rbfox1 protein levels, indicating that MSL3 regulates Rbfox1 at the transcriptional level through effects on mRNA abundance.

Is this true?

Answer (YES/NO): NO